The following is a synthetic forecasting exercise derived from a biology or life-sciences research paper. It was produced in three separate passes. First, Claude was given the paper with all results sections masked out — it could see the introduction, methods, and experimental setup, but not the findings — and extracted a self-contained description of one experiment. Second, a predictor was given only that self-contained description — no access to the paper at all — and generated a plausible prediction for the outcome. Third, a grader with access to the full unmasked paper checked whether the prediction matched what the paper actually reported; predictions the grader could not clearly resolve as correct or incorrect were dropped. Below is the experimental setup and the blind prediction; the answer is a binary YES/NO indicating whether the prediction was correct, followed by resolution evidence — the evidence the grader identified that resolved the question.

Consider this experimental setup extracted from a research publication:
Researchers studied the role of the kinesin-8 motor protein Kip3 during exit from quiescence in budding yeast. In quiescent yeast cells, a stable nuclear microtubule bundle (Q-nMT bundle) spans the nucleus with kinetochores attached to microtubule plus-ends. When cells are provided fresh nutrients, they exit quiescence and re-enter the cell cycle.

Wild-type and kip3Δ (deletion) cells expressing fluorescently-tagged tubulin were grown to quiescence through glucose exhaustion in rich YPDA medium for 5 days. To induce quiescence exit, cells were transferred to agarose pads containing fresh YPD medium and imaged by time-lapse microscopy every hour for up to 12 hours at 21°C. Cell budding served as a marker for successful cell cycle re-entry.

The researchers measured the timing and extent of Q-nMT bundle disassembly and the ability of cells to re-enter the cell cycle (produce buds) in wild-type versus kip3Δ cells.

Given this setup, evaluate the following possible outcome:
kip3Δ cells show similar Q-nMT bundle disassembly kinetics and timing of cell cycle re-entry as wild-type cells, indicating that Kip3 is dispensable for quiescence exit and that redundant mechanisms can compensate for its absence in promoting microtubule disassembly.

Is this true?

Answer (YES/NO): NO